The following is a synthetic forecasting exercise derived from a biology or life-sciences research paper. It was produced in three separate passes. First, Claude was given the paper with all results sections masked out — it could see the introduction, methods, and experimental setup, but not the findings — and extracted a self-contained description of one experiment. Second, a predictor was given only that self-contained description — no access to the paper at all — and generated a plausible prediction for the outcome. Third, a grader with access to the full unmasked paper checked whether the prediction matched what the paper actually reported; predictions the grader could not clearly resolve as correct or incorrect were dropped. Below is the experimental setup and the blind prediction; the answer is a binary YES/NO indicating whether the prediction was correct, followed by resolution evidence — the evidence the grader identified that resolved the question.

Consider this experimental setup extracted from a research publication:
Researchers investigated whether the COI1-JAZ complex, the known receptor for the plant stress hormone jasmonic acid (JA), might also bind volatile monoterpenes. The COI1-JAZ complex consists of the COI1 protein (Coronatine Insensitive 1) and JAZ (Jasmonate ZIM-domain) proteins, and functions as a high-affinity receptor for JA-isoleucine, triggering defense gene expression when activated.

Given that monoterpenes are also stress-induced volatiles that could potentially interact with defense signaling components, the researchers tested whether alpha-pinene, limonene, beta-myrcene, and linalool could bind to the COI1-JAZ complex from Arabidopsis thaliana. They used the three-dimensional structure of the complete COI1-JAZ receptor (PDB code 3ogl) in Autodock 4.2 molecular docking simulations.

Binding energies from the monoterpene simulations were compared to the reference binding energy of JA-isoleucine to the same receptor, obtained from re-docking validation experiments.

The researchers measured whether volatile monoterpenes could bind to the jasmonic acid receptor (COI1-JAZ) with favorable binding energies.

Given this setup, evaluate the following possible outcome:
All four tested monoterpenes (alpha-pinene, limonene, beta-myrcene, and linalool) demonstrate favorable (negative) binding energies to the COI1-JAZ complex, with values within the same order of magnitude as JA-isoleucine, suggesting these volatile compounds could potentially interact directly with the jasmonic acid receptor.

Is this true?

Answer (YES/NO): NO